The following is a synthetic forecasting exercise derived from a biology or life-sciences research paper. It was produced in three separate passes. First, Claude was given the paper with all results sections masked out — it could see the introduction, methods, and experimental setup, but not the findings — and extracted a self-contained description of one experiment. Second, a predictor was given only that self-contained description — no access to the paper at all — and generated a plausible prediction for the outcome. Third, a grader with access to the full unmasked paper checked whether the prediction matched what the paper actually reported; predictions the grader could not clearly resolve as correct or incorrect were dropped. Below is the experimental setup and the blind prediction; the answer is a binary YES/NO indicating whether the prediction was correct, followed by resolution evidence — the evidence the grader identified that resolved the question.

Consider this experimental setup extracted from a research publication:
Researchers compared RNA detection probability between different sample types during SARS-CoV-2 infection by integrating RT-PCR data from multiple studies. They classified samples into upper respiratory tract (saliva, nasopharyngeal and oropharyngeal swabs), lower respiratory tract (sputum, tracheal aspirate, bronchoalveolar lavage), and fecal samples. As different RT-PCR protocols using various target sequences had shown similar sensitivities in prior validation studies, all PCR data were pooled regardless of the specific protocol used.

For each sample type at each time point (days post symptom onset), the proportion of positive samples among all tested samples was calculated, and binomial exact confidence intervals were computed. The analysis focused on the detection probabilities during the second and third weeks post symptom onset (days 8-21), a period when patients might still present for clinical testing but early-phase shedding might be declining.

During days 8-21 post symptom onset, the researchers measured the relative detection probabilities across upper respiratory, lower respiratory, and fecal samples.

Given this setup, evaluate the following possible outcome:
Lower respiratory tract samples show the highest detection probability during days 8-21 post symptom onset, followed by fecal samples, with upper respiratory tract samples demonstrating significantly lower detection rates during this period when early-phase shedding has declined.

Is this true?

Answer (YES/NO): YES